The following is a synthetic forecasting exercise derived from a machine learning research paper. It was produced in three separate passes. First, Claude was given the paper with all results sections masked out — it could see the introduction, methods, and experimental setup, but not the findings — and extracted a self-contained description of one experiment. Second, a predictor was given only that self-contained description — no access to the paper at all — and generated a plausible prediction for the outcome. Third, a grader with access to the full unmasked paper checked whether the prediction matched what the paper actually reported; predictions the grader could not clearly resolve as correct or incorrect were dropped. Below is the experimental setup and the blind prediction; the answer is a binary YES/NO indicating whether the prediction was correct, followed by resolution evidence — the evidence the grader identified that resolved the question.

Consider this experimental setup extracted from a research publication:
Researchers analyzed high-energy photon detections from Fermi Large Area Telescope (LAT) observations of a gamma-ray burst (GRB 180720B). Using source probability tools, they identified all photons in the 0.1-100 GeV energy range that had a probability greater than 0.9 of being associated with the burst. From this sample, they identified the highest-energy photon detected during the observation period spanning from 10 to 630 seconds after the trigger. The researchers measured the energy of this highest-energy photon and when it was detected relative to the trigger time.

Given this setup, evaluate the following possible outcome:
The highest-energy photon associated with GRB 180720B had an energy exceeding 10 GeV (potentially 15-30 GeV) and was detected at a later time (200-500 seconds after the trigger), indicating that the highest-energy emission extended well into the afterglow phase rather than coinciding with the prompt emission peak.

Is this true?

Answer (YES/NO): NO